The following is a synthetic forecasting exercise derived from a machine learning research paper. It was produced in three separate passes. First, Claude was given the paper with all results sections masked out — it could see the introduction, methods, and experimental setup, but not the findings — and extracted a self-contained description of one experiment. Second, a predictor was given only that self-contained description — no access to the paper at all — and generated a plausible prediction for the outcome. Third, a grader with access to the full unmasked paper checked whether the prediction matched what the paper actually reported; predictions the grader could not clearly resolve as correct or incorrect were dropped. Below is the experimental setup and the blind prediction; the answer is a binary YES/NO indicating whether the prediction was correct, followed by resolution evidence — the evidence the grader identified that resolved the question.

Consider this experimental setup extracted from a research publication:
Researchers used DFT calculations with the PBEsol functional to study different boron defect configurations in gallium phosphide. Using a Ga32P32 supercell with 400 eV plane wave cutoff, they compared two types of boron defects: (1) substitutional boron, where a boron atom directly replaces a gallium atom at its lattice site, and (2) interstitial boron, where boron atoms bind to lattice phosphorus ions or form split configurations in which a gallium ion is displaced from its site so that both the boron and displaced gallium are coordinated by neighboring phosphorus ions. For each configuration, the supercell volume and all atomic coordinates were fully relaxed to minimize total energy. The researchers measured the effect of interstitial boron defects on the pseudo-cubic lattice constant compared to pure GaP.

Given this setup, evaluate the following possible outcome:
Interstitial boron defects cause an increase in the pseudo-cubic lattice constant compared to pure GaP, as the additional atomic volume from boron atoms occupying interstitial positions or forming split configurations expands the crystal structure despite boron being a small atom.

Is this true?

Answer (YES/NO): NO